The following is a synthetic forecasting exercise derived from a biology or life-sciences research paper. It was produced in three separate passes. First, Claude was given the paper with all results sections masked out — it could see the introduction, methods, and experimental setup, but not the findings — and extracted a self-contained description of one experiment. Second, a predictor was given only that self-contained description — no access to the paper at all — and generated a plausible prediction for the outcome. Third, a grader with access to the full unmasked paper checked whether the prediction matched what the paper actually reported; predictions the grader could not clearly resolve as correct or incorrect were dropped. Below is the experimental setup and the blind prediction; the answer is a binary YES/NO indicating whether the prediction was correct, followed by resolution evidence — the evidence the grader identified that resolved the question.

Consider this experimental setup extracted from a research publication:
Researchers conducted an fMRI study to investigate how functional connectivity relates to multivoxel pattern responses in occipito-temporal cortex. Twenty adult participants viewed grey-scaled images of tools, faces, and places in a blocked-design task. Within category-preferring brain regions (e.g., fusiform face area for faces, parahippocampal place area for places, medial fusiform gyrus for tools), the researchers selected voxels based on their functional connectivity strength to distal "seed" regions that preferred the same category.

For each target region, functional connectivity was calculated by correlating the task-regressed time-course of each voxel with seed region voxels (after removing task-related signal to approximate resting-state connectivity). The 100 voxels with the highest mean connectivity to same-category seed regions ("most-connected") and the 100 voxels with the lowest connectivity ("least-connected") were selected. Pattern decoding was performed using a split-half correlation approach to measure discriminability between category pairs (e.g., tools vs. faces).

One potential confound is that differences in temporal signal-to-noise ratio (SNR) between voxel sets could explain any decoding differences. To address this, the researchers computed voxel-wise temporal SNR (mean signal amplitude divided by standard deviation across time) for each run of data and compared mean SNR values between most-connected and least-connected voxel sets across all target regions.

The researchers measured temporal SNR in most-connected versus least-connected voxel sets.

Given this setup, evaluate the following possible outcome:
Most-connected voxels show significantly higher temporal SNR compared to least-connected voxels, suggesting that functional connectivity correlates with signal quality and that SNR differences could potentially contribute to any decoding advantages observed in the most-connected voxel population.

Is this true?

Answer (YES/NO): NO